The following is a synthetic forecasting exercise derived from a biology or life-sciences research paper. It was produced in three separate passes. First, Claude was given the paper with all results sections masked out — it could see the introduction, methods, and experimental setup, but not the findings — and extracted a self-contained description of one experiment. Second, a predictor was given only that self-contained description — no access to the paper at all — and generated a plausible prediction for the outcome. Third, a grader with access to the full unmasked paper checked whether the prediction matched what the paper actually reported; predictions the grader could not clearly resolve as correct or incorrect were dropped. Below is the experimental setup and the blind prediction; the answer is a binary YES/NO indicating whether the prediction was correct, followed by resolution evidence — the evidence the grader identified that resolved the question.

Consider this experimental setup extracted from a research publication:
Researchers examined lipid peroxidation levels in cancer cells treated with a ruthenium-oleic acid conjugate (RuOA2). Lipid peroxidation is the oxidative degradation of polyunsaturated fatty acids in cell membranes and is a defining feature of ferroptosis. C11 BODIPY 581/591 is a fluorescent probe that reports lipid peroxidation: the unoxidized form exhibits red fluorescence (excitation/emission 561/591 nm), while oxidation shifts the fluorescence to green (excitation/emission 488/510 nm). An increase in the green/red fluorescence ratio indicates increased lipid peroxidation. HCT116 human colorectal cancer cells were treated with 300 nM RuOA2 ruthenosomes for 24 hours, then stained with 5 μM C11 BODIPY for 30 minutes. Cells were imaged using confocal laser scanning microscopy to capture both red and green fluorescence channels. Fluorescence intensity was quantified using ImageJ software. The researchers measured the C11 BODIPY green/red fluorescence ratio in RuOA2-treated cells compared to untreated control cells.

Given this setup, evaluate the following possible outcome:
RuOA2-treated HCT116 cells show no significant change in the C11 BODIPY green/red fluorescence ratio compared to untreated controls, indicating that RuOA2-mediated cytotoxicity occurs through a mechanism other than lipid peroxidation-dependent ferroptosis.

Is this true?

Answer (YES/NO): NO